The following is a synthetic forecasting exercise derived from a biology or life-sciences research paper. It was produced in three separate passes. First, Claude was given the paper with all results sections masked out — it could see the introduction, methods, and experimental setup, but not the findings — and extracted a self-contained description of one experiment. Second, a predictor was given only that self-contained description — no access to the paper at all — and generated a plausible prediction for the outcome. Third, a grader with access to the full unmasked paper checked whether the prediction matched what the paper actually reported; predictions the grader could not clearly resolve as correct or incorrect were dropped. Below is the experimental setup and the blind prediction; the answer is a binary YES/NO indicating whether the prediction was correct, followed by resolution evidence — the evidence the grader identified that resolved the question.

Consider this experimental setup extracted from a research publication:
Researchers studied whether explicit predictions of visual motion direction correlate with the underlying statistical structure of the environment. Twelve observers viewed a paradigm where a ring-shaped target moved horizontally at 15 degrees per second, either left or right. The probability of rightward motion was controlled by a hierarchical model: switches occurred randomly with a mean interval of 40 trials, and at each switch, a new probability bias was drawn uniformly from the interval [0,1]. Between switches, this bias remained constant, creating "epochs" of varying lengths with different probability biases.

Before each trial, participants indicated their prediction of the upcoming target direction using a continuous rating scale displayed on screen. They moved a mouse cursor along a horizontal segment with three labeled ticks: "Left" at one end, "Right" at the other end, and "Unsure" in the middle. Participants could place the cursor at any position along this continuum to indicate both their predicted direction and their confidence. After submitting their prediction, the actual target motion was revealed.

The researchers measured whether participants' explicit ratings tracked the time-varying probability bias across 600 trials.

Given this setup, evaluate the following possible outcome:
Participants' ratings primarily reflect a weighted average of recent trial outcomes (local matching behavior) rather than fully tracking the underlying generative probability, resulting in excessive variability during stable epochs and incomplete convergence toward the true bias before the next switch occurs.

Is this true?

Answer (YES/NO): NO